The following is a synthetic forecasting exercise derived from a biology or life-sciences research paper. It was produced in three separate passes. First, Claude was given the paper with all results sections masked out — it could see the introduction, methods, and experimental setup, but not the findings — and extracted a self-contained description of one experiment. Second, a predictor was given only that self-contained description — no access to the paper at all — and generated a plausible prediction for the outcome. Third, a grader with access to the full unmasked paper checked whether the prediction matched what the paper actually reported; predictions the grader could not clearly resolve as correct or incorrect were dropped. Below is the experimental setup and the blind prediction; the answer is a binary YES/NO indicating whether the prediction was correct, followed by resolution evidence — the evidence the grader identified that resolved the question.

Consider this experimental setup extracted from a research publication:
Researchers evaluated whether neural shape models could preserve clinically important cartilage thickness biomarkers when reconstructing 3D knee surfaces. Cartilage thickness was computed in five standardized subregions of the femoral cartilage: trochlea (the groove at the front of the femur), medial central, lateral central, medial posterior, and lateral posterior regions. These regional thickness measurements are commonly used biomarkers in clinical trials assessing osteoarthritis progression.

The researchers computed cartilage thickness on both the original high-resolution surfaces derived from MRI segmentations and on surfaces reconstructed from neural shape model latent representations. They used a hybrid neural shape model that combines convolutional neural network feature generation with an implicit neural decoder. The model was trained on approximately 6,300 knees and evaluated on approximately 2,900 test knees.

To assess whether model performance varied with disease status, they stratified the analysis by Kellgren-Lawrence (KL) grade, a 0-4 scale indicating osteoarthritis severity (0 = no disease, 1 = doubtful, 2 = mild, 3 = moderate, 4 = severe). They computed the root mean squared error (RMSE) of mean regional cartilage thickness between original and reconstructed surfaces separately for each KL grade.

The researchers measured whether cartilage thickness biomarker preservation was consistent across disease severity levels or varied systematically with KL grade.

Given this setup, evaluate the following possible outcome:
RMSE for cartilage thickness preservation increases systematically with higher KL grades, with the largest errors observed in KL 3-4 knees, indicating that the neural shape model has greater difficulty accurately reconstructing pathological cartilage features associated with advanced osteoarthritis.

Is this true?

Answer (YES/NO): YES